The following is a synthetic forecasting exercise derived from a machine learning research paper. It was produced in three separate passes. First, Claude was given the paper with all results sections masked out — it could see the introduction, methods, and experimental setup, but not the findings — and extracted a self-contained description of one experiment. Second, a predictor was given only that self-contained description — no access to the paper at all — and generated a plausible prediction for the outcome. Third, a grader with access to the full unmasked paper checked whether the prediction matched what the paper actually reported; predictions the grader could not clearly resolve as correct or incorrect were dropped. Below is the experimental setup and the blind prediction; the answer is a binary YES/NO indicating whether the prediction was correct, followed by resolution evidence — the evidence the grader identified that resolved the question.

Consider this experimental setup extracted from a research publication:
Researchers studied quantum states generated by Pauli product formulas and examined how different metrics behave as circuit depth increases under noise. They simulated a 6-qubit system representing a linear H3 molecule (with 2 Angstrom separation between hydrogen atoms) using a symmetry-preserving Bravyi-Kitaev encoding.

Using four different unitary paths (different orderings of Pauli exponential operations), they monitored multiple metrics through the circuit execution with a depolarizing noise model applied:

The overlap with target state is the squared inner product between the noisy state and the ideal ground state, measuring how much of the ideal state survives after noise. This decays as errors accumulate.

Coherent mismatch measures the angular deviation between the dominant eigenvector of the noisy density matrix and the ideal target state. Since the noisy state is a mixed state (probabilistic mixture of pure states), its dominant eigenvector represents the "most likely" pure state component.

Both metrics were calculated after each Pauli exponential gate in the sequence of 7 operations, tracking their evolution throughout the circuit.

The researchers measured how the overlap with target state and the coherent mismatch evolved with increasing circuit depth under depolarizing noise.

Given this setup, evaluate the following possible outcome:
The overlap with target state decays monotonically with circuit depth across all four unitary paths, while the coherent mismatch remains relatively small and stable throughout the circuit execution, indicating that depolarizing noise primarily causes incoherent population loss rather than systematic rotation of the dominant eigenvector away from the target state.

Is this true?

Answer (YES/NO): NO